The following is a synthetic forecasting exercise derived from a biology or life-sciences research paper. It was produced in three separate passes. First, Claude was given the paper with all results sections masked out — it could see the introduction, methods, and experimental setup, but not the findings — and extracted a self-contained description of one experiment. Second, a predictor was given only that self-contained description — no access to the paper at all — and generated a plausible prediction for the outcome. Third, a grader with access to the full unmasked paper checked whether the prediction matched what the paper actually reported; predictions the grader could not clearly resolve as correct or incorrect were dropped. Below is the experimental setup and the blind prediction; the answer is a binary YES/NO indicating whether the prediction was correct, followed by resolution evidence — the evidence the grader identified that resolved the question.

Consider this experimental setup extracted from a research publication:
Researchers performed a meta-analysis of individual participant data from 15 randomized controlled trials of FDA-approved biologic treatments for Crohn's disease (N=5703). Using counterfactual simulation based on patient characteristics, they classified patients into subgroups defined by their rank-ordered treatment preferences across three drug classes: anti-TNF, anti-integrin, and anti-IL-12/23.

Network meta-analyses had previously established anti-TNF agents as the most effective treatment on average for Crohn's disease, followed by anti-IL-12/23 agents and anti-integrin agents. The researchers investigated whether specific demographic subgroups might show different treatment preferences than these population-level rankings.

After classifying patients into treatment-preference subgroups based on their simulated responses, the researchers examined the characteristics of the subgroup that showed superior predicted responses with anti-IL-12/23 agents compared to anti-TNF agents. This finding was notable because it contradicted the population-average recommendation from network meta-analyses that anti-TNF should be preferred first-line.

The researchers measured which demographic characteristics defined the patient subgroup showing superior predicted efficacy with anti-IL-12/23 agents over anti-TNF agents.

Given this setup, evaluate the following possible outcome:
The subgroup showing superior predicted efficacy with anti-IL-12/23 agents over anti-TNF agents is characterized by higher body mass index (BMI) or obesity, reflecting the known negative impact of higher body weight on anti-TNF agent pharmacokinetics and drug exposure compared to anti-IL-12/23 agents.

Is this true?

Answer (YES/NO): NO